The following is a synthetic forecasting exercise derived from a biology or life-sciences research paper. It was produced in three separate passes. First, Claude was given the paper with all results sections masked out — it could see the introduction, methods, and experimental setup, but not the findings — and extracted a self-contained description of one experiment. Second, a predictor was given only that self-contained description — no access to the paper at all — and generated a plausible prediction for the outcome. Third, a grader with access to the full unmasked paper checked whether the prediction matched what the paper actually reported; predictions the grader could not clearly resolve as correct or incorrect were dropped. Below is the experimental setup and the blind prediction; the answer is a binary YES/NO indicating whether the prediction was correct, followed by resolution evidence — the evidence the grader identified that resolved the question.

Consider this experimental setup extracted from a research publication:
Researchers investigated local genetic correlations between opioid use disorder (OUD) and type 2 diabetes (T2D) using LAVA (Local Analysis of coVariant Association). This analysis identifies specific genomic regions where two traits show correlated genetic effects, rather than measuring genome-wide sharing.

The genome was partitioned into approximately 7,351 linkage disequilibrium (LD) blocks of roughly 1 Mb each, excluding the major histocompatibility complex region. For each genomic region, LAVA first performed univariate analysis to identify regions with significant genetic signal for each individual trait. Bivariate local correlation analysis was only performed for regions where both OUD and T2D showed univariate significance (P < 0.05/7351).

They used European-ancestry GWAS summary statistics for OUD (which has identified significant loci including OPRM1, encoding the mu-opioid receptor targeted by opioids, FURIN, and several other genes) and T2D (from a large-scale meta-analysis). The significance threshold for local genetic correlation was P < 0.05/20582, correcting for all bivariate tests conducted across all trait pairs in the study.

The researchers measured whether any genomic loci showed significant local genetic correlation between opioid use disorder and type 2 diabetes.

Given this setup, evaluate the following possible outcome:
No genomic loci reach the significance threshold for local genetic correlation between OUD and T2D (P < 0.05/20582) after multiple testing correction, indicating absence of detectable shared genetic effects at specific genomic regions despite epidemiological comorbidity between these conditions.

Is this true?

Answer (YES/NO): YES